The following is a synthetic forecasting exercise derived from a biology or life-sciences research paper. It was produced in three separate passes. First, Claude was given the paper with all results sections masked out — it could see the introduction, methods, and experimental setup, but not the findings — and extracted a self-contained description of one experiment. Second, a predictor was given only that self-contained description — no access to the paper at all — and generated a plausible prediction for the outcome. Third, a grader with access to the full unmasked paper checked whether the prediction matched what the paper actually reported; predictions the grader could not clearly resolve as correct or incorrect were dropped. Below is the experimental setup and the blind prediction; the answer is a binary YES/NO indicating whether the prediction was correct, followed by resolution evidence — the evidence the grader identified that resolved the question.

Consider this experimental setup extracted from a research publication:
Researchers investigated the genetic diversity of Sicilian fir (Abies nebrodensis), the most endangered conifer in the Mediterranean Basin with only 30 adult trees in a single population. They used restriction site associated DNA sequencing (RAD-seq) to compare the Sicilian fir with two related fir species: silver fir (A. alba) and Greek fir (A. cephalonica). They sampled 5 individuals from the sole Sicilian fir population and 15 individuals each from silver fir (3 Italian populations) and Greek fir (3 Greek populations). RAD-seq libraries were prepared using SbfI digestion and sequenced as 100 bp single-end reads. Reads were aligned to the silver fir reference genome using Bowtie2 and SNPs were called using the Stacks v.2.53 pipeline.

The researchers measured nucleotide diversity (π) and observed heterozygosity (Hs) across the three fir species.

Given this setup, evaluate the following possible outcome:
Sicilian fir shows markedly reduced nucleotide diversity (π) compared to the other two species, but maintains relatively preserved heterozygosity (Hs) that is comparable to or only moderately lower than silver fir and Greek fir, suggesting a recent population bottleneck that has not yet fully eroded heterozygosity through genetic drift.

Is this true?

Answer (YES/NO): NO